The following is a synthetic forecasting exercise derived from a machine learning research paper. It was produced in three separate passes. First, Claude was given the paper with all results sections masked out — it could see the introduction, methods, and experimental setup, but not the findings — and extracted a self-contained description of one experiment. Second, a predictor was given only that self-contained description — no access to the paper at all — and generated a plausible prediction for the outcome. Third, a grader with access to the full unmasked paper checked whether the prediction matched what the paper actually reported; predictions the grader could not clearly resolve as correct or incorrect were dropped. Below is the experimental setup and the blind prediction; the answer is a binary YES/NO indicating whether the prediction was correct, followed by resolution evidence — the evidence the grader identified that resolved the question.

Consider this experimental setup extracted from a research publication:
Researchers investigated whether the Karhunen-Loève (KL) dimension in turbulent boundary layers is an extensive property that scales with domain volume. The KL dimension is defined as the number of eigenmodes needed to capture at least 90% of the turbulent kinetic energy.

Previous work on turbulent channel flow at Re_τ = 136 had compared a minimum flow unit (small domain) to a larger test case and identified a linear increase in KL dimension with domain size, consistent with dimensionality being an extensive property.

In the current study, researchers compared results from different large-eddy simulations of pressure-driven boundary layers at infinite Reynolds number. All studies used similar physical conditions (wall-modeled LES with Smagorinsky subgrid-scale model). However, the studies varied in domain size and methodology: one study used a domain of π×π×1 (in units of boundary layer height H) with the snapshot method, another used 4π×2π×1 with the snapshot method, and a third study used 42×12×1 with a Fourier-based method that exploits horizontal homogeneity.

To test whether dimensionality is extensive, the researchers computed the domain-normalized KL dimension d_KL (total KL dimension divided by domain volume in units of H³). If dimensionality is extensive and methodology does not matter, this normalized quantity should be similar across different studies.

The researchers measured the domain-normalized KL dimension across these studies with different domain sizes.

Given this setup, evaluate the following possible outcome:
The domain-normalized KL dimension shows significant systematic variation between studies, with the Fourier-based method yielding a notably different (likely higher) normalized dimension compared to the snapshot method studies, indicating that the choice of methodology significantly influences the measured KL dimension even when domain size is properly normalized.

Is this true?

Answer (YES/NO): YES